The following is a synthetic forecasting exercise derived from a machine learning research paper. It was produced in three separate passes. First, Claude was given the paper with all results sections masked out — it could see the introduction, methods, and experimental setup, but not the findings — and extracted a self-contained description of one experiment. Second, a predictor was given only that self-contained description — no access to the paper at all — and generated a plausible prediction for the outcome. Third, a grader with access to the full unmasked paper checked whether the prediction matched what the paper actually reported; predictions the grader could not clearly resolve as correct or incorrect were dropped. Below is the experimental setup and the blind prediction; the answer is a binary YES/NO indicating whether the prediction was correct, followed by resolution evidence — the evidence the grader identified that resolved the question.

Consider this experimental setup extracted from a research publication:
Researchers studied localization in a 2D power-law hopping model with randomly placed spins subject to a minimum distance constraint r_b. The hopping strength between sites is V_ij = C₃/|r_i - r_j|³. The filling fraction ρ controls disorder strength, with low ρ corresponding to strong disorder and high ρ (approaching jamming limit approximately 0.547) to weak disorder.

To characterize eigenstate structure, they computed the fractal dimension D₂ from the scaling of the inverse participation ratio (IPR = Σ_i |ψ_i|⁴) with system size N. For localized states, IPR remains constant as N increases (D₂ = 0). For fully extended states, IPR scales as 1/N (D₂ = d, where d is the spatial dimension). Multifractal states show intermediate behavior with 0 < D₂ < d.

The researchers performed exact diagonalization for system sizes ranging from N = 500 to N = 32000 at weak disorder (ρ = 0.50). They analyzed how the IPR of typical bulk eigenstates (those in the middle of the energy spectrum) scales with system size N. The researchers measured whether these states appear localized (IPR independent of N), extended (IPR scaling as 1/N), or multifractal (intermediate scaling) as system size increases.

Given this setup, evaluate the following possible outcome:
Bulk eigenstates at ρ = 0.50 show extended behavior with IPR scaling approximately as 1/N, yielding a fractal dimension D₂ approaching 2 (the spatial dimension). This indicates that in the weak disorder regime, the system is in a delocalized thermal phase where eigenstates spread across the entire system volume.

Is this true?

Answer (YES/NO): NO